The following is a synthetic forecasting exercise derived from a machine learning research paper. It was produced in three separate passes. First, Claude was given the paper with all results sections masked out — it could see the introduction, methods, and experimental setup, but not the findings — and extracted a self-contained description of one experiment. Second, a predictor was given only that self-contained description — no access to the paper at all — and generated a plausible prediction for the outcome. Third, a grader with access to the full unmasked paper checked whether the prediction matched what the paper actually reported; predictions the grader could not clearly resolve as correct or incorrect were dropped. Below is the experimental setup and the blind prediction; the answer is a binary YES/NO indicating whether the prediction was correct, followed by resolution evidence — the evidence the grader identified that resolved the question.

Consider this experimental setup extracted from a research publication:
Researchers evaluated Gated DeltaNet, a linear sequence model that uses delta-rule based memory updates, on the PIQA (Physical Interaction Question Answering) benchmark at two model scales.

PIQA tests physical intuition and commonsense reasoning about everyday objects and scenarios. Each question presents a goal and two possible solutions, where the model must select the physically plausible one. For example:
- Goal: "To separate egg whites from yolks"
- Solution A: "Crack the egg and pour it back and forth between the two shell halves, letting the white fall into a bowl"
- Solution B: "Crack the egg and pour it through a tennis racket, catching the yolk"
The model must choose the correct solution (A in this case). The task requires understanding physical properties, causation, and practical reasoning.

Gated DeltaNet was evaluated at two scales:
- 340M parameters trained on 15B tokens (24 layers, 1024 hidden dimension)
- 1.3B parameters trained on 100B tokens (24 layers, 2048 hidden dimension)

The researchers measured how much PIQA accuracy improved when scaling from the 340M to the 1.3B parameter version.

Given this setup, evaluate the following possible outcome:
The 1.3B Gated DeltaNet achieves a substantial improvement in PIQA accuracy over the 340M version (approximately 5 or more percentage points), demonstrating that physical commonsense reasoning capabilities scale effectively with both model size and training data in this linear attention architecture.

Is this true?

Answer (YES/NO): YES